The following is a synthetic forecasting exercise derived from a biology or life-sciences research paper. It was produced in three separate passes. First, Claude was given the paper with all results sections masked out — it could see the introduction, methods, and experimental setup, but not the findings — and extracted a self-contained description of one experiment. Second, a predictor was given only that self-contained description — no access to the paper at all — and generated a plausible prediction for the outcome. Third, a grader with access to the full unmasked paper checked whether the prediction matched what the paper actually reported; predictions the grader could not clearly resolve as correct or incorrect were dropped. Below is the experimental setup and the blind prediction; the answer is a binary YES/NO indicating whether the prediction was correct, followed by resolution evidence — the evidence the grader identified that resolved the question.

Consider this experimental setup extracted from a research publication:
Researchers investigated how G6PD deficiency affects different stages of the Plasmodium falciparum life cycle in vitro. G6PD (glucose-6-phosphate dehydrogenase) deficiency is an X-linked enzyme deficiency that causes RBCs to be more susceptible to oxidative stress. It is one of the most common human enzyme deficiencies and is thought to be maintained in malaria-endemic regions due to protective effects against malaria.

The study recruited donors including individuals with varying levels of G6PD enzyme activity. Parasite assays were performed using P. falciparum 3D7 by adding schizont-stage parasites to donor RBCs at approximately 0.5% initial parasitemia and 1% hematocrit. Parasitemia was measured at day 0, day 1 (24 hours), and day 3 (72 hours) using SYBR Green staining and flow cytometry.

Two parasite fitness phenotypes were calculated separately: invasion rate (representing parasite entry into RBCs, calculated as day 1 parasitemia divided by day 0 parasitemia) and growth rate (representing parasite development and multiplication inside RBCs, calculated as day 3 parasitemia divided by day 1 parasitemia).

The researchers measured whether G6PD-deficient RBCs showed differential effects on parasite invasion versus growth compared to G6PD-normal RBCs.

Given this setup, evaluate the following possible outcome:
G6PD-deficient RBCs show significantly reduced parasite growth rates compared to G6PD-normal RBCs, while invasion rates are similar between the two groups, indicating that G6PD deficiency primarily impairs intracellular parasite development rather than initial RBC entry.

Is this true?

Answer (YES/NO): NO